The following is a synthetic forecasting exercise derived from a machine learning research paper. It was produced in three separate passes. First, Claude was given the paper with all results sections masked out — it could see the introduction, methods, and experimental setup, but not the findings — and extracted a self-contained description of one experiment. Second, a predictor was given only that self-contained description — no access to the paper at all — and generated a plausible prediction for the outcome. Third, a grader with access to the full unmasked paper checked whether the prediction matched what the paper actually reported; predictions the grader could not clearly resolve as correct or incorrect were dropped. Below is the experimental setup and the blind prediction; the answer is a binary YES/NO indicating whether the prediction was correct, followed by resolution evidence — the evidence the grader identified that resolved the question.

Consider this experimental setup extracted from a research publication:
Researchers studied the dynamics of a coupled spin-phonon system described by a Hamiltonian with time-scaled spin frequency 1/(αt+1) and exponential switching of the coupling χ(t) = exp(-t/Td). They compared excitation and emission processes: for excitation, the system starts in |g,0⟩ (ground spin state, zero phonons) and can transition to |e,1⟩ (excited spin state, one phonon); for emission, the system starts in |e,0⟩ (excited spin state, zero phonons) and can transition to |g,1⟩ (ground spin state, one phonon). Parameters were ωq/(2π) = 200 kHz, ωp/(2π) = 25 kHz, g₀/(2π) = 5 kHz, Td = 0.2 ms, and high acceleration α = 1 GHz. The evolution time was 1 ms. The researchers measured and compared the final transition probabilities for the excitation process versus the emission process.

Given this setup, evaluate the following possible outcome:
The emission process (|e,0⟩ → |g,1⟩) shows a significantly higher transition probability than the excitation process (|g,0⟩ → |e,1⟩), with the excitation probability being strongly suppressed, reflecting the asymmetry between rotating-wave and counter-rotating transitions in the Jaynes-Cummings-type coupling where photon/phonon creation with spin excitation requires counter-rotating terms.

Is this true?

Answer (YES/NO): NO